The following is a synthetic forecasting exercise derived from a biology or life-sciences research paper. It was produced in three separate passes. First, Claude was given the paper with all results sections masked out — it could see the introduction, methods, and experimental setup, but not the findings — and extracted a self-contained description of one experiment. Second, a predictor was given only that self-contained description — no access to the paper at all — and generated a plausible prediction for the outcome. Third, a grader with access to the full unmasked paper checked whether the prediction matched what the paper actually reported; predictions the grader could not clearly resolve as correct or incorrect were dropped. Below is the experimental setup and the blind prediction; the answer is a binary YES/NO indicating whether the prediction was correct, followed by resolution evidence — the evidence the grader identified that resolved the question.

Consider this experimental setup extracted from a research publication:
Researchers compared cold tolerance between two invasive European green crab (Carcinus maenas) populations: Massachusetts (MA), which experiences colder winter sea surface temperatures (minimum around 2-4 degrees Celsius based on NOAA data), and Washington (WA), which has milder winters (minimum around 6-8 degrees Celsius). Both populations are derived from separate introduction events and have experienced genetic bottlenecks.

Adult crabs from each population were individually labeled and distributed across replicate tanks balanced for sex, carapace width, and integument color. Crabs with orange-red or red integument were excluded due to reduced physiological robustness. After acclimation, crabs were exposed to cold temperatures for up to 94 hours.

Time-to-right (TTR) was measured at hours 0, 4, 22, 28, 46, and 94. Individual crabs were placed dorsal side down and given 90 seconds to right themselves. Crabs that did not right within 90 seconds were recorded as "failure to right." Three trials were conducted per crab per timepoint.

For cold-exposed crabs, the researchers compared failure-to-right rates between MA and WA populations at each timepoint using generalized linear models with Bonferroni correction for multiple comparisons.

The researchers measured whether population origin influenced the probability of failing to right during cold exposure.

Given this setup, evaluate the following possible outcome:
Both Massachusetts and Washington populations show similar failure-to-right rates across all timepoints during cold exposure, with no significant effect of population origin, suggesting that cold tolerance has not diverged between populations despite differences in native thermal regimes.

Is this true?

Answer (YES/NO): YES